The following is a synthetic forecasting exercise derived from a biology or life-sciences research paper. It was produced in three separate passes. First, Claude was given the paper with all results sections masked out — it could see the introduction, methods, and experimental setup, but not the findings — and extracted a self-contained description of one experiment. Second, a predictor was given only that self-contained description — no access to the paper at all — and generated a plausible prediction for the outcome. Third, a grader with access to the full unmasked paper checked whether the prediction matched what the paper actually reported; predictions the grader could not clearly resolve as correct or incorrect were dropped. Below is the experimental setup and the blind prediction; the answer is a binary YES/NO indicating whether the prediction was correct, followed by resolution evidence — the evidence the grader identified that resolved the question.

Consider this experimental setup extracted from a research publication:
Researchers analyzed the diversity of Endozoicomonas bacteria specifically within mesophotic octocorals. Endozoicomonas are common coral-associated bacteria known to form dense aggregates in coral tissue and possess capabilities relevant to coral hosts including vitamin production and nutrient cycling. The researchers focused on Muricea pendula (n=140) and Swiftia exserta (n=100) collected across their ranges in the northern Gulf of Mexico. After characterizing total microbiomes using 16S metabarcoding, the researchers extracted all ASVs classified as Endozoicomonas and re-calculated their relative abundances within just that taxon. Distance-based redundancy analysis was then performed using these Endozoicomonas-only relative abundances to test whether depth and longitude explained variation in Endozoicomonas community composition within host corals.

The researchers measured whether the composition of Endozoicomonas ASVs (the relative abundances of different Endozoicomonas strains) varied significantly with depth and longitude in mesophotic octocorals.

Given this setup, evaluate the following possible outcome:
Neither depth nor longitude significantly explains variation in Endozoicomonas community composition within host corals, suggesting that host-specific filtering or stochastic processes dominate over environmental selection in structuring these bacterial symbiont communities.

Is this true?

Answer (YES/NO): NO